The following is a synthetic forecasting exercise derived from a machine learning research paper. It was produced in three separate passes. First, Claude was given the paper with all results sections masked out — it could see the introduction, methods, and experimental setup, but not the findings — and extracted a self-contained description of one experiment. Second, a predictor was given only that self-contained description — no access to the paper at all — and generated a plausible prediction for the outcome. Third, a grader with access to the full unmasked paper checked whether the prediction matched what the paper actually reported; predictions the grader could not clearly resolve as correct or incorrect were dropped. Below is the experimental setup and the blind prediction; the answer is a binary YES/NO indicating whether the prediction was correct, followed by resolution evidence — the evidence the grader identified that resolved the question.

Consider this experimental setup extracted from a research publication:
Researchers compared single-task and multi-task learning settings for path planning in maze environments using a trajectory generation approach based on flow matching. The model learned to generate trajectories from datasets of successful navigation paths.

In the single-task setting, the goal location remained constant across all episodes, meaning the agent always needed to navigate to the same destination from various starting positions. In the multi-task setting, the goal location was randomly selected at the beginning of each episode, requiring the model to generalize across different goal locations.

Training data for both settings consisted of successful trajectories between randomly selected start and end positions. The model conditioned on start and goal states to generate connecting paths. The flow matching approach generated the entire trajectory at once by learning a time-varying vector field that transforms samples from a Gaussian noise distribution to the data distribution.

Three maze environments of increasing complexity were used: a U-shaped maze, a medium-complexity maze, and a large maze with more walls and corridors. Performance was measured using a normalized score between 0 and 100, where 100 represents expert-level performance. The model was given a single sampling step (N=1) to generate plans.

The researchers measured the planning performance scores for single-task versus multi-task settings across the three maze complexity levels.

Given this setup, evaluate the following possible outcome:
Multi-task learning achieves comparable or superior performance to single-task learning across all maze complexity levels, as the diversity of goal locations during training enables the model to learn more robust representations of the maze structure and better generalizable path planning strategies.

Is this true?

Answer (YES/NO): YES